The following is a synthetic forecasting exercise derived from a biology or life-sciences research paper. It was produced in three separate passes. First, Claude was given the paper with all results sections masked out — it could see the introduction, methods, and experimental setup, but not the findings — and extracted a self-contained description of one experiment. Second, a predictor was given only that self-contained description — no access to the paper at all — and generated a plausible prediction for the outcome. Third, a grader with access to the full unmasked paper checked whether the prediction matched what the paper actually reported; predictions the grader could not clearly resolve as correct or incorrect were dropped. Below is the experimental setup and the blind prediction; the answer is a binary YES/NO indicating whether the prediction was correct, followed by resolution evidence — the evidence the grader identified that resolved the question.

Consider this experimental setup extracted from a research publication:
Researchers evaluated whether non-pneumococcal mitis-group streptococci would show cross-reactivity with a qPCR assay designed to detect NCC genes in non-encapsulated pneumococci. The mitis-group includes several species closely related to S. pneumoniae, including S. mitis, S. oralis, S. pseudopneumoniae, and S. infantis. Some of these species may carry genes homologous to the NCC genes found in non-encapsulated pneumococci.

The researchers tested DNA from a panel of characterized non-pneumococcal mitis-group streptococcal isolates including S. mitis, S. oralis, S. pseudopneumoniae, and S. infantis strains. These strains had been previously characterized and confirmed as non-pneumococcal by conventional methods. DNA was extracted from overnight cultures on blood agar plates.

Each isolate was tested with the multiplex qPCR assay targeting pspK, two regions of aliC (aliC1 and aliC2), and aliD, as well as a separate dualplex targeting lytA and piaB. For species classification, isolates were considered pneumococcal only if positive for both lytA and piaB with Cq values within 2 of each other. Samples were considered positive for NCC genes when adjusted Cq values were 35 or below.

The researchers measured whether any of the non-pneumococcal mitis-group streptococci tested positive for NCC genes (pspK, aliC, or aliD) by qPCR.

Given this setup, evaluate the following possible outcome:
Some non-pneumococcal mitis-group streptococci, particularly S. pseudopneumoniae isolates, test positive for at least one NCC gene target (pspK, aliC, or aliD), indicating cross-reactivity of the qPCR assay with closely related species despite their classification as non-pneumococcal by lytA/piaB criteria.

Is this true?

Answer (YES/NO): NO